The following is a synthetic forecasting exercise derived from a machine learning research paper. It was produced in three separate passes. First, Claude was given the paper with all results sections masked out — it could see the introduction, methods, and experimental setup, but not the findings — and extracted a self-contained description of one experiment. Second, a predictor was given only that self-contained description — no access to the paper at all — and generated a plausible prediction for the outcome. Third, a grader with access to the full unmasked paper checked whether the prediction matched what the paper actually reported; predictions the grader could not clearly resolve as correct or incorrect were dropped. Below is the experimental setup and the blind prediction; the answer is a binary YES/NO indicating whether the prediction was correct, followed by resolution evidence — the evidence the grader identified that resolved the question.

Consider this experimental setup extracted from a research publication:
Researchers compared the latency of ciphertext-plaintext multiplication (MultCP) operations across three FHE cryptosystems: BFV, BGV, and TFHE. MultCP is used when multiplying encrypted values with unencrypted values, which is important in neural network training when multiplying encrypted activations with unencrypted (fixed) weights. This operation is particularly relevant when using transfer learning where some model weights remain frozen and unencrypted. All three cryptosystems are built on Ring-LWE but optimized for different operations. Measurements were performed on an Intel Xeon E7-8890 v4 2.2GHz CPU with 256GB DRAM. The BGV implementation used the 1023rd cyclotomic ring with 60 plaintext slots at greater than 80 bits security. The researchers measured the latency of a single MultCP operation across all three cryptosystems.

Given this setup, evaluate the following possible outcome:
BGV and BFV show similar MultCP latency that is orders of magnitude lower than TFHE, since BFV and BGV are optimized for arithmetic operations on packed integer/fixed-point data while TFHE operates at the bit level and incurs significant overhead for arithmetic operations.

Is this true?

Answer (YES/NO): NO